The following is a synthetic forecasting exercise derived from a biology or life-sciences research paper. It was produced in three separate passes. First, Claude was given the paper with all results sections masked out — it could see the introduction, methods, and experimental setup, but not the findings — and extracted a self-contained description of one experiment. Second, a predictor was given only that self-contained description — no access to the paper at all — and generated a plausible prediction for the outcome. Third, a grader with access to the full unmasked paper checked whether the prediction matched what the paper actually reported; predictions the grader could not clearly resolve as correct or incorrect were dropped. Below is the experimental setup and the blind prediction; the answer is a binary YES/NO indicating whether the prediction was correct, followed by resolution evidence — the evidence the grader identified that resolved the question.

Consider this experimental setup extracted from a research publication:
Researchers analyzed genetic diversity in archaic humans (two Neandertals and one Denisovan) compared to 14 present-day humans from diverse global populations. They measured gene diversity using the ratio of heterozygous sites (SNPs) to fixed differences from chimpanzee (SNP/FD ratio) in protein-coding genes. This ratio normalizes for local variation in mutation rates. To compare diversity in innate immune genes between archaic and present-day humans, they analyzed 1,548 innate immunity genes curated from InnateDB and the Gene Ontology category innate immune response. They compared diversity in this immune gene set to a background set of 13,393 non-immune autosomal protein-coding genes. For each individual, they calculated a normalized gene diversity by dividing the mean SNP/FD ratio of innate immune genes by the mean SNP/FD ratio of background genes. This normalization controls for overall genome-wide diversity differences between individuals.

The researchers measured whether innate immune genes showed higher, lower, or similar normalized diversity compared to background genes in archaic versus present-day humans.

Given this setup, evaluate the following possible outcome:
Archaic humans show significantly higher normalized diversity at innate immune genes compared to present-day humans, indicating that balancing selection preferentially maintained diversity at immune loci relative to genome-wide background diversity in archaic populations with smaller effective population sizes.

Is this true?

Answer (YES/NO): NO